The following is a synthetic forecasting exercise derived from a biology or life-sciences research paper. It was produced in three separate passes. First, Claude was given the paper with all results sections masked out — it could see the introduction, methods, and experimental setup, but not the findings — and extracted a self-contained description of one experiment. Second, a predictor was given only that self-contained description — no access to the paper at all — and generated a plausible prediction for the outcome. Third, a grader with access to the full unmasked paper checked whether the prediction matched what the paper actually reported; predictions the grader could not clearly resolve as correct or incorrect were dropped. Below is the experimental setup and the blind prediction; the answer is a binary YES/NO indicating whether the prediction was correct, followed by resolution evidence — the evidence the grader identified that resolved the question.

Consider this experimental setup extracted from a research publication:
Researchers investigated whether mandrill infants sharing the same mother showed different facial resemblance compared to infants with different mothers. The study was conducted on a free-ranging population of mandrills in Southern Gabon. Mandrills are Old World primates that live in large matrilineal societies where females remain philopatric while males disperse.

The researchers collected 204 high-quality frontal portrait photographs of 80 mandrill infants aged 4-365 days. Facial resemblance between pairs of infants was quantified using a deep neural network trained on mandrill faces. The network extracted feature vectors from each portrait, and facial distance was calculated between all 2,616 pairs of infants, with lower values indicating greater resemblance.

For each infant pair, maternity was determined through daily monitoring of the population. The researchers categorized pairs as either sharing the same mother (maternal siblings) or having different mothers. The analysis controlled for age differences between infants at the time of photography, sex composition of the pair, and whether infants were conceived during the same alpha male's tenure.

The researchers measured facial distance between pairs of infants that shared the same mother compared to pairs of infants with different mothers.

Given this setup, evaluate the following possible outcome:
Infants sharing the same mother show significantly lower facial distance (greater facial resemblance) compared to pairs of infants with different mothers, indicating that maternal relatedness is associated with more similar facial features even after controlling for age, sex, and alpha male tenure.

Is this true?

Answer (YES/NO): NO